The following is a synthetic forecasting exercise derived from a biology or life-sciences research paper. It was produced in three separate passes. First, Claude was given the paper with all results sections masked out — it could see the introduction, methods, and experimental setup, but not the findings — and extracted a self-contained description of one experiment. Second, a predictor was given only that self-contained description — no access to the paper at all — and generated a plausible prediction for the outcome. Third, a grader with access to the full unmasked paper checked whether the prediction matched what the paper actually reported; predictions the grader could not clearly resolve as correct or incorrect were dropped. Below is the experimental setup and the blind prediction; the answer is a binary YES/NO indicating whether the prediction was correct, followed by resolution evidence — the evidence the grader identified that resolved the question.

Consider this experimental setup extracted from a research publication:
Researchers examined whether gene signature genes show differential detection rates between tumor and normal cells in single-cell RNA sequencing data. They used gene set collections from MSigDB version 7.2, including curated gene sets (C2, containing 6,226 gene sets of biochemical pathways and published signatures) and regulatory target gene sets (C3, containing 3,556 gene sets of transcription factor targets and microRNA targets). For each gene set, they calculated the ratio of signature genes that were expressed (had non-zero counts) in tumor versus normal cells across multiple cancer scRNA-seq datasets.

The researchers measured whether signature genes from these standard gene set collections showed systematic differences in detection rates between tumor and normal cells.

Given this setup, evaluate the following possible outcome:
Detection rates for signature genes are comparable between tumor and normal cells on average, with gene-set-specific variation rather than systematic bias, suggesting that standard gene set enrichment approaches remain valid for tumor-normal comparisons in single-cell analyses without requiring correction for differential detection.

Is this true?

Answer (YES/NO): NO